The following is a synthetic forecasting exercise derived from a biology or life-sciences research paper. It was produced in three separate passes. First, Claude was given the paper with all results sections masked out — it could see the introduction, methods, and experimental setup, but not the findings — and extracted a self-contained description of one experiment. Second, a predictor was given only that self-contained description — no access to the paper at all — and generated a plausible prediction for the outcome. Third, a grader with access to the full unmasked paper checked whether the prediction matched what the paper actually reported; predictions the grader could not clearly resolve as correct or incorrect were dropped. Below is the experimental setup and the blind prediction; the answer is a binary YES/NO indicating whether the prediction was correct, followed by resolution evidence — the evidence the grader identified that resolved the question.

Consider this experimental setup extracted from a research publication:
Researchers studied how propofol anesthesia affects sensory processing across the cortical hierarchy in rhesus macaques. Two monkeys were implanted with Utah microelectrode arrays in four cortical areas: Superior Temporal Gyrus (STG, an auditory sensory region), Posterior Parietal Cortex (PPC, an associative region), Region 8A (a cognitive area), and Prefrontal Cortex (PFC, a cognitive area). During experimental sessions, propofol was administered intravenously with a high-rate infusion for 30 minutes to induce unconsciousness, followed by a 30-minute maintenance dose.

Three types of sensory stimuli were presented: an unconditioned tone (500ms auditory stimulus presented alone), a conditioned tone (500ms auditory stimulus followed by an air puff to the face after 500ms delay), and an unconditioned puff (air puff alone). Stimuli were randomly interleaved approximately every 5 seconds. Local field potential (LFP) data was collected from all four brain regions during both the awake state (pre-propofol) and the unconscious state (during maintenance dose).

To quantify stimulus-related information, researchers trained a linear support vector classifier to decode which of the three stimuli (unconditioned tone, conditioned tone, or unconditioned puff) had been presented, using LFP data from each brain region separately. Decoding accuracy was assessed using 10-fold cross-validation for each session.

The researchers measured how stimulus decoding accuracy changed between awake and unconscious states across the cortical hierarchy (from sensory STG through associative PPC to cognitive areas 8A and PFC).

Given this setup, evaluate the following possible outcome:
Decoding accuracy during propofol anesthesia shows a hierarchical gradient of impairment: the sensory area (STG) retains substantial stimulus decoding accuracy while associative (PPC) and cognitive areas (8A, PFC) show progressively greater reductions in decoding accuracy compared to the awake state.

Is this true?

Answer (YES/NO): YES